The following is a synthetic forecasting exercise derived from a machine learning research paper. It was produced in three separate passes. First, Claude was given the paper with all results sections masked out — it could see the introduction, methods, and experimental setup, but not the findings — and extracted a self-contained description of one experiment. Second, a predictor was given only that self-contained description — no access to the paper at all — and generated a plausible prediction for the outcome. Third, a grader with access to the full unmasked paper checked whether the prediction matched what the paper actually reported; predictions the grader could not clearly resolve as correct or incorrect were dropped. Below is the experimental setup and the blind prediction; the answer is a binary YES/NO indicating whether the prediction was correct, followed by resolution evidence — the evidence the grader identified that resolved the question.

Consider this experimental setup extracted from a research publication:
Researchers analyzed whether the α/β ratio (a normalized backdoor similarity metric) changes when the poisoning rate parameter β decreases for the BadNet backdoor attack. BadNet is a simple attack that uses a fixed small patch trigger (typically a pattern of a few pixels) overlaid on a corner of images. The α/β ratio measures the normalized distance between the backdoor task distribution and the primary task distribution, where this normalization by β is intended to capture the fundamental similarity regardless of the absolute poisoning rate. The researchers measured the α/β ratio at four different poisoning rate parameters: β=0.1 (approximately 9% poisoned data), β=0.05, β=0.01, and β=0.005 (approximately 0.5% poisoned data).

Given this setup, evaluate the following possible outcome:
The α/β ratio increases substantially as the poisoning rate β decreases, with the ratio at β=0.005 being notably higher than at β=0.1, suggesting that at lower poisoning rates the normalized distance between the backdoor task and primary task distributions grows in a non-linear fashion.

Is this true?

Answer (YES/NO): NO